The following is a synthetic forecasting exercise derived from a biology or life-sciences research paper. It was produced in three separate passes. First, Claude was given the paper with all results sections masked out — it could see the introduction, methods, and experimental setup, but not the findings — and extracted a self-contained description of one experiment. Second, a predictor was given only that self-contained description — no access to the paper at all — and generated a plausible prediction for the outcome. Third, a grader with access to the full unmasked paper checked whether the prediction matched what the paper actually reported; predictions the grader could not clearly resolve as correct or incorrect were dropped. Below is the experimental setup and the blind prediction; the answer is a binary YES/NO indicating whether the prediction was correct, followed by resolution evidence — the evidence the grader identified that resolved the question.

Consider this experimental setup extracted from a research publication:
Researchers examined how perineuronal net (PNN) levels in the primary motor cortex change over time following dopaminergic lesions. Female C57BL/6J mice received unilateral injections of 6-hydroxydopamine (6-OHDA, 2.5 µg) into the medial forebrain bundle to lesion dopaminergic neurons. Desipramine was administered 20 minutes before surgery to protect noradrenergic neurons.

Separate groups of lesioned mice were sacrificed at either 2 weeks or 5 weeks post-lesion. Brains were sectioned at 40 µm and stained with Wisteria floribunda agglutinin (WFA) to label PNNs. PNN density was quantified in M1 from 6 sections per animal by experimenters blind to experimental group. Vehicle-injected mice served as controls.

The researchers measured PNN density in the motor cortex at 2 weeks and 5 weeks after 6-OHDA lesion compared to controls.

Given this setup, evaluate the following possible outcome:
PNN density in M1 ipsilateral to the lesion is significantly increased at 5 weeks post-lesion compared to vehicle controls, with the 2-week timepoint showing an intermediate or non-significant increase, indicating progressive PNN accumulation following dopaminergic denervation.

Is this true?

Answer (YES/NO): NO